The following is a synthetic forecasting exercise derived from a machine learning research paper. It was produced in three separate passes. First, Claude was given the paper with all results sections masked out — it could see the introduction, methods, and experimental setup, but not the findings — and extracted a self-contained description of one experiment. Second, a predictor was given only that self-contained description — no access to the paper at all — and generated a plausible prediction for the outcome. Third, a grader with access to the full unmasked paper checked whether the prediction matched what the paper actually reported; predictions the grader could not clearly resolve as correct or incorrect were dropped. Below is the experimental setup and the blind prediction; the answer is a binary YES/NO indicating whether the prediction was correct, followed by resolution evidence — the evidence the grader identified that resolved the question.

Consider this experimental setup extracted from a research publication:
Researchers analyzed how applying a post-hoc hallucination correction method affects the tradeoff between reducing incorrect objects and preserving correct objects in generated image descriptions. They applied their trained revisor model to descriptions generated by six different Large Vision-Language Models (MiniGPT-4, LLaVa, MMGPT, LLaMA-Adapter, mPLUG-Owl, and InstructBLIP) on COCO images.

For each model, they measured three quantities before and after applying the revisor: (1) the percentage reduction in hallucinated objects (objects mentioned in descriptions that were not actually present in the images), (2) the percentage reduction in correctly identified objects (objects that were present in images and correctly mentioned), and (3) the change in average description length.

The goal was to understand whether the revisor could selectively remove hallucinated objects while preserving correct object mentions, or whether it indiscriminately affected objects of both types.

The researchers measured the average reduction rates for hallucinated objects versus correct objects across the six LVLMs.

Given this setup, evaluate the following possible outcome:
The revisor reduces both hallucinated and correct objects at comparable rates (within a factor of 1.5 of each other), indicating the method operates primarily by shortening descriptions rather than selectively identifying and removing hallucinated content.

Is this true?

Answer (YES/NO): NO